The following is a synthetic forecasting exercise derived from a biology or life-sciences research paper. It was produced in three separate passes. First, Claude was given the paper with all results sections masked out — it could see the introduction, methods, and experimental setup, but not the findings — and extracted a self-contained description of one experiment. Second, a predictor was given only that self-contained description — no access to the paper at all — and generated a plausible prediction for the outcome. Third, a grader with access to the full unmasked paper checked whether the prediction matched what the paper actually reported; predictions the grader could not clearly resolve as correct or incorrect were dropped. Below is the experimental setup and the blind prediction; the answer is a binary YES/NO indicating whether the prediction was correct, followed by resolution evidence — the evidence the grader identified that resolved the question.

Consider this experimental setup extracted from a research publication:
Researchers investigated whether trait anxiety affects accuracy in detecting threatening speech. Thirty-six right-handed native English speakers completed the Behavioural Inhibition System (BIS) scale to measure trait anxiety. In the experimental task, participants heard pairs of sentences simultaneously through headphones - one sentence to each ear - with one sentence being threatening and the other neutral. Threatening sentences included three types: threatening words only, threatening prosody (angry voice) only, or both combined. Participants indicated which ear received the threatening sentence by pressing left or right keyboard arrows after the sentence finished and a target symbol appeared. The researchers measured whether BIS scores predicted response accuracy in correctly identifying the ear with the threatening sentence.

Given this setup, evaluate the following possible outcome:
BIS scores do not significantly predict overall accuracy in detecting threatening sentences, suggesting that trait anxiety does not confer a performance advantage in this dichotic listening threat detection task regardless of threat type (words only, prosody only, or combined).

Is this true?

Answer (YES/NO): YES